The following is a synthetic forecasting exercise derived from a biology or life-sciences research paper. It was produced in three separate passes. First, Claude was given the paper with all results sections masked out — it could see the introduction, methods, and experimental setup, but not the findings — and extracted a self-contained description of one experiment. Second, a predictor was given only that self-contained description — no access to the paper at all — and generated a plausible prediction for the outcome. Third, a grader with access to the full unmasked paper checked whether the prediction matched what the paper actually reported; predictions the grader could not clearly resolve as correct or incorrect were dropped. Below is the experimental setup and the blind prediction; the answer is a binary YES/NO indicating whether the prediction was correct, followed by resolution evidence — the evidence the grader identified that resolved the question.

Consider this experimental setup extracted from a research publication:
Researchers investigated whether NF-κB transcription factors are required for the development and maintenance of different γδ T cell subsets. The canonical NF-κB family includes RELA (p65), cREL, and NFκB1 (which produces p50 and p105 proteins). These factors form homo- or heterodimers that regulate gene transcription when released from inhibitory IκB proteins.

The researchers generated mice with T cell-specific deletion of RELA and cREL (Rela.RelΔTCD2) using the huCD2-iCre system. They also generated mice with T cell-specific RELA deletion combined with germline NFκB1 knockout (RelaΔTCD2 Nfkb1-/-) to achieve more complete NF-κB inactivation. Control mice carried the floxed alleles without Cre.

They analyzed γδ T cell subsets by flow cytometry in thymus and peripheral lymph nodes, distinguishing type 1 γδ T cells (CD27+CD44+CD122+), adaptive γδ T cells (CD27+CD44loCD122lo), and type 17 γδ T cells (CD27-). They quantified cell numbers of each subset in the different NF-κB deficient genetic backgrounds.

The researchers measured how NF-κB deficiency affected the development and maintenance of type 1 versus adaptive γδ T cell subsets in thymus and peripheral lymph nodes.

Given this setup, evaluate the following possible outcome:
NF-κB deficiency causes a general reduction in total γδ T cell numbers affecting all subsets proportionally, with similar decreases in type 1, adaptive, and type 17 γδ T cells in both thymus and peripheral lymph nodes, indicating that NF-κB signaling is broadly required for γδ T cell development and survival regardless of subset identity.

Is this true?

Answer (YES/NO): NO